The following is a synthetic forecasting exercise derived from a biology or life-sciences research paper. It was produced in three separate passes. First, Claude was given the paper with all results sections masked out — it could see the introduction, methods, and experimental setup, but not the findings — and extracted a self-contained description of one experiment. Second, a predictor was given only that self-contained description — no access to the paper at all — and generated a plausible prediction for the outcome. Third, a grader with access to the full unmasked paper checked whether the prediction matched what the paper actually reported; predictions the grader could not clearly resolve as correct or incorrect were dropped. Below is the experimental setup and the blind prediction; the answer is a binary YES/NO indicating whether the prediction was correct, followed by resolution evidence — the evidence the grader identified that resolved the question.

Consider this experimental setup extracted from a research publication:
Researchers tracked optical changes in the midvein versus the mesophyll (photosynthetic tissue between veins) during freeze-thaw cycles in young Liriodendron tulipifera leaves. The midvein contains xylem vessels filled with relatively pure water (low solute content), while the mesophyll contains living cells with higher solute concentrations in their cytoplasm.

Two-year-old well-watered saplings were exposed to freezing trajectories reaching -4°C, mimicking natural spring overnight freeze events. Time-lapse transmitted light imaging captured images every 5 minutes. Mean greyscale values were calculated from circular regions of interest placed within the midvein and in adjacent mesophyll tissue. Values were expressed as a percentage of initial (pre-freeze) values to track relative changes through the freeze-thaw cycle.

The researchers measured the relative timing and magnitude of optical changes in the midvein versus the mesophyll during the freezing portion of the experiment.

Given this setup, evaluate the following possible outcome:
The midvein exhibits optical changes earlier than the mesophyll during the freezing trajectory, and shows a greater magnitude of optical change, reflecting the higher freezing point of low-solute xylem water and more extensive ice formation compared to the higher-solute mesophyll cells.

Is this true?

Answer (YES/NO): NO